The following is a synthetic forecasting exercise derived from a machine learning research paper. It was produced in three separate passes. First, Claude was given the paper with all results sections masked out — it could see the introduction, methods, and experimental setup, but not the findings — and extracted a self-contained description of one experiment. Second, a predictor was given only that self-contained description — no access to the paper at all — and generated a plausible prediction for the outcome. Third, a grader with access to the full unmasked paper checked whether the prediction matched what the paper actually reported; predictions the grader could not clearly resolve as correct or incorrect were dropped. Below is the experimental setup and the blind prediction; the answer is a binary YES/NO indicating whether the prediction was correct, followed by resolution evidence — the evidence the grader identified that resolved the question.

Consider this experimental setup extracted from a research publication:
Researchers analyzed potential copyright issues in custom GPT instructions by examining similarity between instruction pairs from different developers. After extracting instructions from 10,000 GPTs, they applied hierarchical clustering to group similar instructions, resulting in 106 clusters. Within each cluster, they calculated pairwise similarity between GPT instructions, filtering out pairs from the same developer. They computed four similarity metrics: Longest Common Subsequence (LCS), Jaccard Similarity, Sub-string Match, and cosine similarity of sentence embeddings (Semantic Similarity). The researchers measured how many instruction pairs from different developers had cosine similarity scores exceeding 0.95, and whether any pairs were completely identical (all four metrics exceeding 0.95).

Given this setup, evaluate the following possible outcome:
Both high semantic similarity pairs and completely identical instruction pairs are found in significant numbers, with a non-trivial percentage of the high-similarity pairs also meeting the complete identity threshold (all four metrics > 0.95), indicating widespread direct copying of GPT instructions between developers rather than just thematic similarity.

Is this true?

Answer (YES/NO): NO